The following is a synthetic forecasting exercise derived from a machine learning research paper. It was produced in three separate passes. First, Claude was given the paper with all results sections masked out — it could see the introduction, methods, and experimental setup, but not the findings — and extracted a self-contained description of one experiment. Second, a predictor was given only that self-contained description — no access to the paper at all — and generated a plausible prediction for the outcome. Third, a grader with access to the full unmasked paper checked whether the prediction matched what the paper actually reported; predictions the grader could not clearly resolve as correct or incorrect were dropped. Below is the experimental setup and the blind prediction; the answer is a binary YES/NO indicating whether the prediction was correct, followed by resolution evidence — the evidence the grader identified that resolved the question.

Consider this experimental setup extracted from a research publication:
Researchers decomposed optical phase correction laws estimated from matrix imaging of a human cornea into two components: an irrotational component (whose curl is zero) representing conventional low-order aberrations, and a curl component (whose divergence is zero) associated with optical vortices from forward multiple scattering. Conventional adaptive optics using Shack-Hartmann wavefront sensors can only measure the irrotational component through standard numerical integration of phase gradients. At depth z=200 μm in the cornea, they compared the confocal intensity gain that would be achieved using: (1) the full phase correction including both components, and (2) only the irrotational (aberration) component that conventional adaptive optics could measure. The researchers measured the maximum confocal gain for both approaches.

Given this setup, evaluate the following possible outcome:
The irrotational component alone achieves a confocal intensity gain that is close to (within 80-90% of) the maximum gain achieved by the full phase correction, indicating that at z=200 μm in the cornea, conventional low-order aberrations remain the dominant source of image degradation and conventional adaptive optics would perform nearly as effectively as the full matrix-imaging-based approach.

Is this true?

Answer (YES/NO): NO